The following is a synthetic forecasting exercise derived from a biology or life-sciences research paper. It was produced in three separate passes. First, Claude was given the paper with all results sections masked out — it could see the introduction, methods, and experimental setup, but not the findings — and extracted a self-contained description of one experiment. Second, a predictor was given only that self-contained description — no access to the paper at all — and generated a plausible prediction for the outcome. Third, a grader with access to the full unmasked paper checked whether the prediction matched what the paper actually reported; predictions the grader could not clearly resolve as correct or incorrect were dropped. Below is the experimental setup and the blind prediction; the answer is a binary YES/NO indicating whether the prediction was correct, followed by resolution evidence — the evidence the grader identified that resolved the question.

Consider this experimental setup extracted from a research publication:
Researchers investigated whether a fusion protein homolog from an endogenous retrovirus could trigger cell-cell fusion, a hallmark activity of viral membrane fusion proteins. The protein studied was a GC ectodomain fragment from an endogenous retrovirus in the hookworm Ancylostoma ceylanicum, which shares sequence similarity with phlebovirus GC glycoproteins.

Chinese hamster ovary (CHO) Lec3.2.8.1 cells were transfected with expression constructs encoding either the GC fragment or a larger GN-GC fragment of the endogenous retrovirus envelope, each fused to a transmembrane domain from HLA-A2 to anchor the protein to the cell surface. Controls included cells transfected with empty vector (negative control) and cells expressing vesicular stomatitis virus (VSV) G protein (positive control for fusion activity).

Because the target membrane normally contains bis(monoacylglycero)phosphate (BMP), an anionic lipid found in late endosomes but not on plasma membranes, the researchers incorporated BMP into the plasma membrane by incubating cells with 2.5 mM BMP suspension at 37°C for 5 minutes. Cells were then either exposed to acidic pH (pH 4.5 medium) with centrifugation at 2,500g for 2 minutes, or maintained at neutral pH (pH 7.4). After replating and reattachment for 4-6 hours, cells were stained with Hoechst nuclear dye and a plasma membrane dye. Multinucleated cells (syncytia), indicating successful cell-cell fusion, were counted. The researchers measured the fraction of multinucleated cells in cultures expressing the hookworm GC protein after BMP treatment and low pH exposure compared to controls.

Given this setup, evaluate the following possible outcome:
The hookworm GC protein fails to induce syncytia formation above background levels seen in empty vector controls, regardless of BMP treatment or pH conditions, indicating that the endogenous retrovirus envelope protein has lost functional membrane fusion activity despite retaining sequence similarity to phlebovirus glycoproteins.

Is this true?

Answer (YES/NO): NO